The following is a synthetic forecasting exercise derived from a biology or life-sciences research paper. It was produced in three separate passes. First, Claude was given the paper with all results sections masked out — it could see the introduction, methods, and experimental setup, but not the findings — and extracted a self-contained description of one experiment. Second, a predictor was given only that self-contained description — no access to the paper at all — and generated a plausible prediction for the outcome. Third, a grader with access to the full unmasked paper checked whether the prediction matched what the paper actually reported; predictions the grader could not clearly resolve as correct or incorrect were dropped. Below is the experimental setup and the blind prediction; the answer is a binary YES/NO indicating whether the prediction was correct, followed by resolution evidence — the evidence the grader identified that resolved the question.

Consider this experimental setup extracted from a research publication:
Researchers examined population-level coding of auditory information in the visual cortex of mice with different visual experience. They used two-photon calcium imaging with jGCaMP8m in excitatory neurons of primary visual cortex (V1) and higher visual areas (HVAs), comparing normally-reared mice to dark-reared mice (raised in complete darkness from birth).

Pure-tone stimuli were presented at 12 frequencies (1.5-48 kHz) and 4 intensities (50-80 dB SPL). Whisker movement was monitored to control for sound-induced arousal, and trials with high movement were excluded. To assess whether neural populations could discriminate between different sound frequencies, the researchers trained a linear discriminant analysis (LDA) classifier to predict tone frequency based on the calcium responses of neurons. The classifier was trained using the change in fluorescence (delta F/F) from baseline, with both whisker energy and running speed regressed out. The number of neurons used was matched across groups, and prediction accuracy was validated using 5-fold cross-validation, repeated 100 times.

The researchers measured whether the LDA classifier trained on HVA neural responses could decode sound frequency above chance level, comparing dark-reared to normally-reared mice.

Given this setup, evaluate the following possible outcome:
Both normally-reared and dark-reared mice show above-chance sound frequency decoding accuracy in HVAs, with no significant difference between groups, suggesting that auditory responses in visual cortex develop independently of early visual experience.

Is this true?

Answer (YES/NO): NO